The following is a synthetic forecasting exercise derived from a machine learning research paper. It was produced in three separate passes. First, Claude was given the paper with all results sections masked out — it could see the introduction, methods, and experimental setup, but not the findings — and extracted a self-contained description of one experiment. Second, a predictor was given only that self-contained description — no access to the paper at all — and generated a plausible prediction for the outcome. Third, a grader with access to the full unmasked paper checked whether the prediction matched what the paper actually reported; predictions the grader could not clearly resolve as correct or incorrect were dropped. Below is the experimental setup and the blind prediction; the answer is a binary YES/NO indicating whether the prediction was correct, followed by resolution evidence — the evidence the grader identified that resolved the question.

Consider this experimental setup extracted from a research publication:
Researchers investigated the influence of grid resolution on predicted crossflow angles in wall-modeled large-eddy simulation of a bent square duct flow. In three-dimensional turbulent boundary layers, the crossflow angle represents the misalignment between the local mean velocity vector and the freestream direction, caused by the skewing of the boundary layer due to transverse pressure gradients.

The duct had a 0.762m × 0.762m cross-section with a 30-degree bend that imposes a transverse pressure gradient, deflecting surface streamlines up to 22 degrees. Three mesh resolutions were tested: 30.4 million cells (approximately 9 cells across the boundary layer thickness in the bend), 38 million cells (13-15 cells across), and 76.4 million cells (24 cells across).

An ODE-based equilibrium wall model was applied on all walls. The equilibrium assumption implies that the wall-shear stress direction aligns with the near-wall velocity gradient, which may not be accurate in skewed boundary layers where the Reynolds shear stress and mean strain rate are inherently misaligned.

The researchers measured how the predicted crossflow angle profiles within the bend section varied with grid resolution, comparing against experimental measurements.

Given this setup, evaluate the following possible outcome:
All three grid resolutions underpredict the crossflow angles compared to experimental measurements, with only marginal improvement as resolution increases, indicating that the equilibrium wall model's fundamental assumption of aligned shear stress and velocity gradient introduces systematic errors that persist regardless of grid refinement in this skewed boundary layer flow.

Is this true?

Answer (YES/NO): YES